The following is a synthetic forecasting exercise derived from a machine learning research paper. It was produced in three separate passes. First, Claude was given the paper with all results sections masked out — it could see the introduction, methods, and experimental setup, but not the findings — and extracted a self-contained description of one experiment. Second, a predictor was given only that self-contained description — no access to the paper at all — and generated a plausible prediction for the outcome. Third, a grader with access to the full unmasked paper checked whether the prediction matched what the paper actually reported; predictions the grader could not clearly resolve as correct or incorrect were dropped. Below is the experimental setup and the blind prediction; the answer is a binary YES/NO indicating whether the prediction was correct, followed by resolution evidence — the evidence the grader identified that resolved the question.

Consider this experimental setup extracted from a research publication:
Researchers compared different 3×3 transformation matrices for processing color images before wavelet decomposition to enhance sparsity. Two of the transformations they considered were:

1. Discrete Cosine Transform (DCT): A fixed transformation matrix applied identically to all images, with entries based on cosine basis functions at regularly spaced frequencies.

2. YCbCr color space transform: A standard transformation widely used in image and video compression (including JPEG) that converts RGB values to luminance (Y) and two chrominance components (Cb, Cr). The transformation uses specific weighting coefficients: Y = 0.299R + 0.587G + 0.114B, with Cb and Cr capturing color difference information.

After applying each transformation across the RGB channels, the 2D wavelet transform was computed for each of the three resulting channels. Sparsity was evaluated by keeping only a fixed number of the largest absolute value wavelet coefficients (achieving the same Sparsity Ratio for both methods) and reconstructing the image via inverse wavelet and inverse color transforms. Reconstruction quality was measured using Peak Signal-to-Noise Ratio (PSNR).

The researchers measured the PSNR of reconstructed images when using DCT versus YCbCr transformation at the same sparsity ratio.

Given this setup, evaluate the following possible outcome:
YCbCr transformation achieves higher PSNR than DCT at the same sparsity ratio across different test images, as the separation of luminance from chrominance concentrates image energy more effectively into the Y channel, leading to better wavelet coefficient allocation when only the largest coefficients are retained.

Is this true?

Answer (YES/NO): NO